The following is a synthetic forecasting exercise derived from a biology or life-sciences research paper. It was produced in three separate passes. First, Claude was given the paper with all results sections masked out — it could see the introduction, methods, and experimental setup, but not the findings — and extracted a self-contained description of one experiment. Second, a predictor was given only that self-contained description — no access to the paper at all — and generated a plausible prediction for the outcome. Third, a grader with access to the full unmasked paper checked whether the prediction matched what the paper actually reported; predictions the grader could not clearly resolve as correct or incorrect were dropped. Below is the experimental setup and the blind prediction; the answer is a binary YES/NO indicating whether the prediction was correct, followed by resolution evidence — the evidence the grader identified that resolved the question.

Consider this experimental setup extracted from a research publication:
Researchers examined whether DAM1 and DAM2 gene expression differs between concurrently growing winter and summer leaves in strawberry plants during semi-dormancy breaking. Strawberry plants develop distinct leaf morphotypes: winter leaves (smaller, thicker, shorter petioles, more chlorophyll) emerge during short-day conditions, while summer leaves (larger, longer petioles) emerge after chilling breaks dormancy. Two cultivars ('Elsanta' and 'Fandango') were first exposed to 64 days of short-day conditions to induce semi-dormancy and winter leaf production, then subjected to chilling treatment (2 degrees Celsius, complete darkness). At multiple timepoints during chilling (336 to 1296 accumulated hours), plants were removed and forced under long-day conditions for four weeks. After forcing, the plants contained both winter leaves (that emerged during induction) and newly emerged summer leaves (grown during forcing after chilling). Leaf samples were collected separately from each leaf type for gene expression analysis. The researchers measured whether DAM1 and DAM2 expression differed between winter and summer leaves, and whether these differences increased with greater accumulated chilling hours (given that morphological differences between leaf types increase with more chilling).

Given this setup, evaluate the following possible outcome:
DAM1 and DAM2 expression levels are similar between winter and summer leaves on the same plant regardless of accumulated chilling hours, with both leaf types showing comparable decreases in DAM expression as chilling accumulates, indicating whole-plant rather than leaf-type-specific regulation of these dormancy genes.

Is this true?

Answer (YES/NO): NO